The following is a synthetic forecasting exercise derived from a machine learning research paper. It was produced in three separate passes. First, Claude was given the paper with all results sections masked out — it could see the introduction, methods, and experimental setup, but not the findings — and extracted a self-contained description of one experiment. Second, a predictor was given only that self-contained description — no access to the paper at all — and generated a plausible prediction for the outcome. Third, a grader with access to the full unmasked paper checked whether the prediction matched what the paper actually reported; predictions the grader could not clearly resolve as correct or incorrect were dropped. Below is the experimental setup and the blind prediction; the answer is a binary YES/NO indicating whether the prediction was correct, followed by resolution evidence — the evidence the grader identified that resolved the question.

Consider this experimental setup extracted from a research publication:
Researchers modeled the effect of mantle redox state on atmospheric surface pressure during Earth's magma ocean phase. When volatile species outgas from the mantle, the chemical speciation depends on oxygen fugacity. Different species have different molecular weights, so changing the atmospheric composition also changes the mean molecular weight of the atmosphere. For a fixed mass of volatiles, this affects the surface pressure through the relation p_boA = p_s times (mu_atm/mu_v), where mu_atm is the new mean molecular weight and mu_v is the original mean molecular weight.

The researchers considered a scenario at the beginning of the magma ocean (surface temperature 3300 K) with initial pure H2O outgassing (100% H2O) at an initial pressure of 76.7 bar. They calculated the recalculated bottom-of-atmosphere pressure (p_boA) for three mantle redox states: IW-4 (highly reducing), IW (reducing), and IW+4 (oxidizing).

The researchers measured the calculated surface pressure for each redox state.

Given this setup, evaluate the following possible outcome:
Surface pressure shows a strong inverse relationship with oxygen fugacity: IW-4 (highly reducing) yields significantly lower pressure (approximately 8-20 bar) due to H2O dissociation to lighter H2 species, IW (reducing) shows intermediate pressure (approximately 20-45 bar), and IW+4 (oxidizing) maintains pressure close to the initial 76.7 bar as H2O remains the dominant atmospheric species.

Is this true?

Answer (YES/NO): NO